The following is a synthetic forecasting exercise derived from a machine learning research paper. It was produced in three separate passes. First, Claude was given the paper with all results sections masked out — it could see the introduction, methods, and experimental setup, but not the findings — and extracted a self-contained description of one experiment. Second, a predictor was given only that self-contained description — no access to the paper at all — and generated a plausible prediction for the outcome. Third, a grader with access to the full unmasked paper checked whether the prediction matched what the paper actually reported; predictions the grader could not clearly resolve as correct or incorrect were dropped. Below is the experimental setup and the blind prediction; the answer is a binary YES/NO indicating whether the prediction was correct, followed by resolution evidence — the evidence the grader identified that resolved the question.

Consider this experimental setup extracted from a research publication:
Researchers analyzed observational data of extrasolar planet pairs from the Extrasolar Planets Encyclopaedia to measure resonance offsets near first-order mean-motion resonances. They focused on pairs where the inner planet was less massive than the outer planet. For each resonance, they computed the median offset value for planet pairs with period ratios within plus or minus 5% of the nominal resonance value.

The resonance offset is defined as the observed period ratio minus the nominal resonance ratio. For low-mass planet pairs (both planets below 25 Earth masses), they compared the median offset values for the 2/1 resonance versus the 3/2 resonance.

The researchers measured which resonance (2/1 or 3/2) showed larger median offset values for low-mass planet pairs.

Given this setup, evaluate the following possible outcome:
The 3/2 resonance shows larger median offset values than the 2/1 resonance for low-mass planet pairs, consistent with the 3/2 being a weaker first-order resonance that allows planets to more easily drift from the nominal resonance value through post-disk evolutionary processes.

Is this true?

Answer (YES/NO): NO